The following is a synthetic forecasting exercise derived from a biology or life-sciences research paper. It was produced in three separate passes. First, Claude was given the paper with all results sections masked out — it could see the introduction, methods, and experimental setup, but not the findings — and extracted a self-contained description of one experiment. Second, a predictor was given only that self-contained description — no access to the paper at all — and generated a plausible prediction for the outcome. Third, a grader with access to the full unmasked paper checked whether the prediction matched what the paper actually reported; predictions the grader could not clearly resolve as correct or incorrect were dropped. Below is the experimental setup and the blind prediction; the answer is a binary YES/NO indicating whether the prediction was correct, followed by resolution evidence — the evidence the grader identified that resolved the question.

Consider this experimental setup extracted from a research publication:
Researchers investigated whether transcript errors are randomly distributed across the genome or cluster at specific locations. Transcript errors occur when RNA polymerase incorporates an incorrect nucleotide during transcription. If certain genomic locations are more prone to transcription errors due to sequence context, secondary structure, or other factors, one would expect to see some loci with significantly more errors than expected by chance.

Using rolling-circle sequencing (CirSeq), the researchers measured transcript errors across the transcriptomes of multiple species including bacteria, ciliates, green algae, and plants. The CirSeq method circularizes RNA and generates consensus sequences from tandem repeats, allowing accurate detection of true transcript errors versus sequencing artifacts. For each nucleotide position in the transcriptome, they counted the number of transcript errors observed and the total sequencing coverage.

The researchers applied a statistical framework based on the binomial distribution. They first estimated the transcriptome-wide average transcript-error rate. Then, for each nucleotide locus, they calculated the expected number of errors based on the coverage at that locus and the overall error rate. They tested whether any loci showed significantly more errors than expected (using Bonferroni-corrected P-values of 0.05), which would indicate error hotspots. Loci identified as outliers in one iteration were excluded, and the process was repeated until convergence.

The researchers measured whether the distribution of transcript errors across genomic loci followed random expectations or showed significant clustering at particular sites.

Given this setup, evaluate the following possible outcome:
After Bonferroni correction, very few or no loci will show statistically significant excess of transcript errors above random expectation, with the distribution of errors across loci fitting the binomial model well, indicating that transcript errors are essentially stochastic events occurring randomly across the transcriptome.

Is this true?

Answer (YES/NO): YES